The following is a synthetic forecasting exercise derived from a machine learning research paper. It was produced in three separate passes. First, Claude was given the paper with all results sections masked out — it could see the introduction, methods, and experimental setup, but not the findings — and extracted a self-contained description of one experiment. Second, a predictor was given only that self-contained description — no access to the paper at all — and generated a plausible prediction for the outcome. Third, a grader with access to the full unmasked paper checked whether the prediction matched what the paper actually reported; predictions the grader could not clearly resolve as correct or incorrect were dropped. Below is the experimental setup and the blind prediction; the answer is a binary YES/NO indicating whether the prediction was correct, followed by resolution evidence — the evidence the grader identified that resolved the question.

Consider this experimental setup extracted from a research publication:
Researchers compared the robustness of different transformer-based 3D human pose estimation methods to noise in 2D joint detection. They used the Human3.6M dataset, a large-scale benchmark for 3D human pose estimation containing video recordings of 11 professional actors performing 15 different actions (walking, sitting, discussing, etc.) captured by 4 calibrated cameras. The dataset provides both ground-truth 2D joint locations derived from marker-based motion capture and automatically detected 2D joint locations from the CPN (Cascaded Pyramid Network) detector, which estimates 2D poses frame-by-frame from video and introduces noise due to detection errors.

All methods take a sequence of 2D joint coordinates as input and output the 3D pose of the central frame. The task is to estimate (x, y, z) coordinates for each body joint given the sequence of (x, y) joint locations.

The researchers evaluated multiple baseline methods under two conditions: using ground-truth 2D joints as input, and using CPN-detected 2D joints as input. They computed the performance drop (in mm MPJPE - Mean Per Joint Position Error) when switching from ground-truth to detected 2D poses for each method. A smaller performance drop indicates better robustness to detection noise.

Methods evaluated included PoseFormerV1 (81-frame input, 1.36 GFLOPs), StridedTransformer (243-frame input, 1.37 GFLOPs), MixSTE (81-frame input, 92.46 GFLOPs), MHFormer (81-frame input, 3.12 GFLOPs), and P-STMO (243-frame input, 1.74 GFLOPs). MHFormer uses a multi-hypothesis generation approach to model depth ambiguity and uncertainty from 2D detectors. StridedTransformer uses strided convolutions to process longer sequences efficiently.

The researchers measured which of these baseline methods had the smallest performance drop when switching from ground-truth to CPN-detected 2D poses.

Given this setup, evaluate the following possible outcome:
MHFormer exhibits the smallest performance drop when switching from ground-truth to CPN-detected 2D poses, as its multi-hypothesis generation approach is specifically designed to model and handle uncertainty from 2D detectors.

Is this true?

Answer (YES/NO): YES